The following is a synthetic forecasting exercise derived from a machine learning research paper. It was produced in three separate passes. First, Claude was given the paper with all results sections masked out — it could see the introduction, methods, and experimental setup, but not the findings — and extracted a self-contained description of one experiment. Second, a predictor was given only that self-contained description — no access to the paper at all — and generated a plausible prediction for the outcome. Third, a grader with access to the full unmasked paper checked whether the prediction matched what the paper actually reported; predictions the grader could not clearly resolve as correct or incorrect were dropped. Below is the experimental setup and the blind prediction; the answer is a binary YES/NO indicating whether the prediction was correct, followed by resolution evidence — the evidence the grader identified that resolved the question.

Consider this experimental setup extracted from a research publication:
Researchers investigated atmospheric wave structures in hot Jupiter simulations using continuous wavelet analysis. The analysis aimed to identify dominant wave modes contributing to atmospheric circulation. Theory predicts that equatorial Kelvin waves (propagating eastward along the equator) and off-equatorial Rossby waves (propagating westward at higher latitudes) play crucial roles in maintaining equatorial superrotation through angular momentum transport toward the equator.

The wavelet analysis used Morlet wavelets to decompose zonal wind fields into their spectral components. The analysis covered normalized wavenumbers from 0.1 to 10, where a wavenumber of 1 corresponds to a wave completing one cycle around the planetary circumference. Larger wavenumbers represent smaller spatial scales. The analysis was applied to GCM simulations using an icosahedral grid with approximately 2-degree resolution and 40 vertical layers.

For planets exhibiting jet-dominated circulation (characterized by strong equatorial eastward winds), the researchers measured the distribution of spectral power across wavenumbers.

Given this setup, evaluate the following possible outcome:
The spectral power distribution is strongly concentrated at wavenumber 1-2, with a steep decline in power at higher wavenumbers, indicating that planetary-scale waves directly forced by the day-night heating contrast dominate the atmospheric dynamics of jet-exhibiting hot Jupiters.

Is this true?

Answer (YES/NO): NO